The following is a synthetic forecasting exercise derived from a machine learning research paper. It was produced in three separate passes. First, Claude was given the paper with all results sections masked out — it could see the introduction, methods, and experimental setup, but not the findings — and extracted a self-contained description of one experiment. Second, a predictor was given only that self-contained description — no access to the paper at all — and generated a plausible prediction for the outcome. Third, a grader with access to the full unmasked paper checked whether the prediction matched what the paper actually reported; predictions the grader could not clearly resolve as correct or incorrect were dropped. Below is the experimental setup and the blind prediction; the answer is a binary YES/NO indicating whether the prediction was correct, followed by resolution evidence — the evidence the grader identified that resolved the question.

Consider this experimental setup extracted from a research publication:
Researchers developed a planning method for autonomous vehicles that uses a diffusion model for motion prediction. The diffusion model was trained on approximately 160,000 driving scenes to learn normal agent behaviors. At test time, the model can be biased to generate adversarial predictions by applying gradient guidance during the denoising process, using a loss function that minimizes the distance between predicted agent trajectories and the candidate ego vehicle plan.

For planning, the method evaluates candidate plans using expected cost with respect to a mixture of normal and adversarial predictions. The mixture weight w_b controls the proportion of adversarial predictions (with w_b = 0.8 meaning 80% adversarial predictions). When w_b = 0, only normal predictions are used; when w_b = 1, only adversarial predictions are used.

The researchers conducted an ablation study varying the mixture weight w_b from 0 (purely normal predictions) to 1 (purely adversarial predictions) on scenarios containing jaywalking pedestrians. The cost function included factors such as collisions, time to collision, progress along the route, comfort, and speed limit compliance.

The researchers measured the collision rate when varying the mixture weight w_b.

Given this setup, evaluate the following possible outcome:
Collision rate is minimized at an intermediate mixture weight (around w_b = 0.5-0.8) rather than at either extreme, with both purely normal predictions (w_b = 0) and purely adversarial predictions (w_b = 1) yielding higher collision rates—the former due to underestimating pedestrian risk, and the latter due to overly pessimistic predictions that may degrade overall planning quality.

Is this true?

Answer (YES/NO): YES